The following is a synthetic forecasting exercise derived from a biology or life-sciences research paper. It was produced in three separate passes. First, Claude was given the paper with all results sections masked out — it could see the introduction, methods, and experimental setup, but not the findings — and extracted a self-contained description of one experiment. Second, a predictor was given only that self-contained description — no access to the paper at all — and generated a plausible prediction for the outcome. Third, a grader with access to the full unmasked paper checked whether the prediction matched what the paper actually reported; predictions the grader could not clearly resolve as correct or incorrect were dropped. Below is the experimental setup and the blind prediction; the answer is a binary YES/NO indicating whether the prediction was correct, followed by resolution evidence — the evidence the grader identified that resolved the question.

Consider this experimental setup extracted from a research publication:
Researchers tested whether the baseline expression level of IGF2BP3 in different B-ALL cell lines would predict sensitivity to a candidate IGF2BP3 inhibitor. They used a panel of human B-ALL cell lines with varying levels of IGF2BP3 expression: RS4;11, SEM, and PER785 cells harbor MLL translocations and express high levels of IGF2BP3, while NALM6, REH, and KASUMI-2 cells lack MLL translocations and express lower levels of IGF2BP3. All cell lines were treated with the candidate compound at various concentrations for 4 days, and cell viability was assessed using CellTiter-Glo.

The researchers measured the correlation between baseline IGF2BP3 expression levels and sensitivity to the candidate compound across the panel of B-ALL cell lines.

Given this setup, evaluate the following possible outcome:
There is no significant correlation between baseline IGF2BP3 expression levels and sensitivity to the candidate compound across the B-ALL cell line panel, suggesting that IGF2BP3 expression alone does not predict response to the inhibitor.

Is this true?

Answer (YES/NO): NO